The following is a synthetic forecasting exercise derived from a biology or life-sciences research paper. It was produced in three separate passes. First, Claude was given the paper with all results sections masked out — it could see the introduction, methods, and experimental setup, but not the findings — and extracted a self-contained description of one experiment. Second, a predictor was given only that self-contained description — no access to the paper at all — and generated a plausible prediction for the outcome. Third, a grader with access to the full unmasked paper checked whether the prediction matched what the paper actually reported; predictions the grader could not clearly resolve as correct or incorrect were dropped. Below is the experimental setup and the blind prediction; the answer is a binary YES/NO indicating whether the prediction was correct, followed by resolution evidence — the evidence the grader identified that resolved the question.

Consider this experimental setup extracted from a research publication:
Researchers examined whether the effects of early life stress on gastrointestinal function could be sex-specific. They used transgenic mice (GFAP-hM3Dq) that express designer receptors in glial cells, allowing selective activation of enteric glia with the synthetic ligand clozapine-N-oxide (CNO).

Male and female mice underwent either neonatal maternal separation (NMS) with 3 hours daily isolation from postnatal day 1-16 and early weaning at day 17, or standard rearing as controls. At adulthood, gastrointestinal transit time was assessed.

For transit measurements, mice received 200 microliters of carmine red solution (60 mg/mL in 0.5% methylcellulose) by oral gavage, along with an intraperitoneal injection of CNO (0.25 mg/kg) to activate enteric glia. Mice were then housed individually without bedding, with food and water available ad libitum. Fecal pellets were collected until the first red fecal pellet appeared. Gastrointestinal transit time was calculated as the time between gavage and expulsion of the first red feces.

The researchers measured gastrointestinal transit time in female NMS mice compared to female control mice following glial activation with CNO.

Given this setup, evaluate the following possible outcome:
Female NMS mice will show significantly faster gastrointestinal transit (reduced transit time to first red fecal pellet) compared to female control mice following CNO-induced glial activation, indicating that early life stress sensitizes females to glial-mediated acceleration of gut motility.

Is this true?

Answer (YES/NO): NO